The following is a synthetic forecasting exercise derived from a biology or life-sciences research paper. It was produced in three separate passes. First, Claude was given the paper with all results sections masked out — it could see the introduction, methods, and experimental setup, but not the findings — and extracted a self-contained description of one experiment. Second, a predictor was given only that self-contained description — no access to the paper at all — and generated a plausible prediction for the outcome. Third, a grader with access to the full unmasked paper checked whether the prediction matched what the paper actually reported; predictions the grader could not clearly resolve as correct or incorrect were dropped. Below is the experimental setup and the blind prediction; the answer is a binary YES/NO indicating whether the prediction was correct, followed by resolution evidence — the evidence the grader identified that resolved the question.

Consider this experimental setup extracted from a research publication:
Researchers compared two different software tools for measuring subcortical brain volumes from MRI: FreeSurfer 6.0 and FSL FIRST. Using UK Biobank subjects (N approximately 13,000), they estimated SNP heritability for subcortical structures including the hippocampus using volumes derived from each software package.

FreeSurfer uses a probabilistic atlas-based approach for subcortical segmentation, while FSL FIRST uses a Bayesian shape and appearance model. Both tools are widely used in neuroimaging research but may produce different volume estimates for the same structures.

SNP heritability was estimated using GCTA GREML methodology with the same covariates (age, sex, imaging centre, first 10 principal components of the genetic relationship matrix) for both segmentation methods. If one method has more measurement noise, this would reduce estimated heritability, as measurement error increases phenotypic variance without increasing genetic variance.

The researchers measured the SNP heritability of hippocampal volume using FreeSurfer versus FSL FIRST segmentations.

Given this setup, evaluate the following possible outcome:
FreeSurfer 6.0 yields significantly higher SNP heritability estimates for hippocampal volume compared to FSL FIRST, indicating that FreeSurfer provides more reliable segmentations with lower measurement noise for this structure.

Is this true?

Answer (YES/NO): NO